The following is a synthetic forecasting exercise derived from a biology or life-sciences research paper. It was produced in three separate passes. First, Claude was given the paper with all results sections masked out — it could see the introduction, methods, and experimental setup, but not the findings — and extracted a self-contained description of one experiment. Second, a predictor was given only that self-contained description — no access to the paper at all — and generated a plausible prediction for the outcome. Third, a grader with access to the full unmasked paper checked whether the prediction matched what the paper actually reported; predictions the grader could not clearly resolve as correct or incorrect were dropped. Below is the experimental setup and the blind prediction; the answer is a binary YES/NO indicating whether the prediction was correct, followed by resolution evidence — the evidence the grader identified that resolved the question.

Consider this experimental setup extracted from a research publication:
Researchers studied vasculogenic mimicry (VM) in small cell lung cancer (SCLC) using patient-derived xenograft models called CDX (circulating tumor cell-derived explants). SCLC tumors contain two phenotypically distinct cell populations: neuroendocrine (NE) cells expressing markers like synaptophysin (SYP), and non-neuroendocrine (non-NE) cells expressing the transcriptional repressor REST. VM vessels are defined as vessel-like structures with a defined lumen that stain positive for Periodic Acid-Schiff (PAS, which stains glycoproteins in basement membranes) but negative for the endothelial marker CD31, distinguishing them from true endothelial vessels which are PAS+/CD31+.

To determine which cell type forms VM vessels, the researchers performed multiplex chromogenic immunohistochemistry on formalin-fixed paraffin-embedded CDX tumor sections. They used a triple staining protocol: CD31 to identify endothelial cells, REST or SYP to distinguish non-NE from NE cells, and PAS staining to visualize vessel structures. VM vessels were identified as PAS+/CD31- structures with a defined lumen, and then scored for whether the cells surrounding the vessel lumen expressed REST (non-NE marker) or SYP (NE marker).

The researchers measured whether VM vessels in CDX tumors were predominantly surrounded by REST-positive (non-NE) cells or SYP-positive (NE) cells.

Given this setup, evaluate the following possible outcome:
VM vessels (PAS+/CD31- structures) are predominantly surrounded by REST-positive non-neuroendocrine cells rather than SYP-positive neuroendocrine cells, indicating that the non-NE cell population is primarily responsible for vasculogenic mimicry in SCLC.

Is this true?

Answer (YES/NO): YES